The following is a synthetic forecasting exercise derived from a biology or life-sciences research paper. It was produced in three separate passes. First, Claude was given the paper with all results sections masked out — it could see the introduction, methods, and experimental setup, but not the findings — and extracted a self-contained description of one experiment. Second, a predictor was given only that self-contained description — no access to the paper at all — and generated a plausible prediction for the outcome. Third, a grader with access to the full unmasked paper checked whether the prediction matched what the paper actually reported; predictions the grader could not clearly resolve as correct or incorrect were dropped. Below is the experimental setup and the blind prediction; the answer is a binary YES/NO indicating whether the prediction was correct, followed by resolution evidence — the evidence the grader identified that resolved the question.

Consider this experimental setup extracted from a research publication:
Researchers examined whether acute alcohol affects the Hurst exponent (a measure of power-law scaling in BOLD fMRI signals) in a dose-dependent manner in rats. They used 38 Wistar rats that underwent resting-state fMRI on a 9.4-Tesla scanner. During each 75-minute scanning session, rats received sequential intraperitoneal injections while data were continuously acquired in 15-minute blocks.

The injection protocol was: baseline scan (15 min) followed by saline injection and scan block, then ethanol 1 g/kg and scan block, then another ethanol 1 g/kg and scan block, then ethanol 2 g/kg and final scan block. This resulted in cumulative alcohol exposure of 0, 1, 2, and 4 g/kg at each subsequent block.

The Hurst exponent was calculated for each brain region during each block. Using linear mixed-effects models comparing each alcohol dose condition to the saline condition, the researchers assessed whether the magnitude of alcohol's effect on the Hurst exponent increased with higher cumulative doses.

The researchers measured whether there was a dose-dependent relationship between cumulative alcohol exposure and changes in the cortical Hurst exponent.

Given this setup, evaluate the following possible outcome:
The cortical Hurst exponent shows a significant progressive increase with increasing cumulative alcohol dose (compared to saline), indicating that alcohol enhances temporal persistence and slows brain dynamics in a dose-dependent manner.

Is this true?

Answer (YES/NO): NO